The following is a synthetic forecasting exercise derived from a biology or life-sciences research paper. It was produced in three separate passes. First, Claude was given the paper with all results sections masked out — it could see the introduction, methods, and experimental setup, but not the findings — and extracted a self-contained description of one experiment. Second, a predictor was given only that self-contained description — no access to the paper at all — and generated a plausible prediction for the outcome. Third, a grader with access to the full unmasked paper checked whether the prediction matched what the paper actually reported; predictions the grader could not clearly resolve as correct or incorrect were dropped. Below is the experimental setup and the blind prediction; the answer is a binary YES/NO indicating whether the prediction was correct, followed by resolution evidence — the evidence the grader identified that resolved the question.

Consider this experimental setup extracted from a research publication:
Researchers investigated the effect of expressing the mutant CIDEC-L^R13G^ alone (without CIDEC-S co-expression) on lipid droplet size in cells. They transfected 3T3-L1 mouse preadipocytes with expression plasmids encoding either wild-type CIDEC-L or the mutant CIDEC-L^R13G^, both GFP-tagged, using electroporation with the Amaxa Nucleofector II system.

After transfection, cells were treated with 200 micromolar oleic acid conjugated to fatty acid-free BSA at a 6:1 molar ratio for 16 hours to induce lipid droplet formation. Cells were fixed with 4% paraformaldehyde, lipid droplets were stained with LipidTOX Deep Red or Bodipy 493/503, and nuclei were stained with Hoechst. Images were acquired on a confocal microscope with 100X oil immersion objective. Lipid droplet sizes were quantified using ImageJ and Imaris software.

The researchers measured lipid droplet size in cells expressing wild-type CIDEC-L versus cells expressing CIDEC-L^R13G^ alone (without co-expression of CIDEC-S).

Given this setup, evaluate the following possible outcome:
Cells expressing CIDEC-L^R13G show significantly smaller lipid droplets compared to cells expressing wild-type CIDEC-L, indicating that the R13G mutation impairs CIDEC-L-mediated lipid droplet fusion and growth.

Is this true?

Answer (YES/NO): NO